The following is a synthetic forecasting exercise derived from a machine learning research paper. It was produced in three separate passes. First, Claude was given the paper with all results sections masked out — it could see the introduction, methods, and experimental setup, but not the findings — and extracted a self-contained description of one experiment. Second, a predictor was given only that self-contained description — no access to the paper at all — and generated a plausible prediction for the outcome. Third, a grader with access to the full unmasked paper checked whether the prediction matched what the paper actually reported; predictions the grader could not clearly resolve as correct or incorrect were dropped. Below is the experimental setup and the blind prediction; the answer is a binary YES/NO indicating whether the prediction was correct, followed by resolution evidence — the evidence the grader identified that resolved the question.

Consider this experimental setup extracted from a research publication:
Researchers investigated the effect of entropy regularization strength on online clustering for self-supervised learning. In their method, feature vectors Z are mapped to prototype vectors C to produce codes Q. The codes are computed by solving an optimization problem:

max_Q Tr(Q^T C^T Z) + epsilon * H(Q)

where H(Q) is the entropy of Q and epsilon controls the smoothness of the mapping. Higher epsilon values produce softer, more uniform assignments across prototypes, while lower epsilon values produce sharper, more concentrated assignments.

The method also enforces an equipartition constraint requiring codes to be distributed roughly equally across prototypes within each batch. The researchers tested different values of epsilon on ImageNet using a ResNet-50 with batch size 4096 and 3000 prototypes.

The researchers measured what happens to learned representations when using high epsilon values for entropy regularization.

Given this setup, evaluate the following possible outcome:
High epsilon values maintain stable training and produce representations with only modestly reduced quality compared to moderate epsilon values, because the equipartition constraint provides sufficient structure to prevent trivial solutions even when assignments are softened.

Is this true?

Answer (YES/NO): NO